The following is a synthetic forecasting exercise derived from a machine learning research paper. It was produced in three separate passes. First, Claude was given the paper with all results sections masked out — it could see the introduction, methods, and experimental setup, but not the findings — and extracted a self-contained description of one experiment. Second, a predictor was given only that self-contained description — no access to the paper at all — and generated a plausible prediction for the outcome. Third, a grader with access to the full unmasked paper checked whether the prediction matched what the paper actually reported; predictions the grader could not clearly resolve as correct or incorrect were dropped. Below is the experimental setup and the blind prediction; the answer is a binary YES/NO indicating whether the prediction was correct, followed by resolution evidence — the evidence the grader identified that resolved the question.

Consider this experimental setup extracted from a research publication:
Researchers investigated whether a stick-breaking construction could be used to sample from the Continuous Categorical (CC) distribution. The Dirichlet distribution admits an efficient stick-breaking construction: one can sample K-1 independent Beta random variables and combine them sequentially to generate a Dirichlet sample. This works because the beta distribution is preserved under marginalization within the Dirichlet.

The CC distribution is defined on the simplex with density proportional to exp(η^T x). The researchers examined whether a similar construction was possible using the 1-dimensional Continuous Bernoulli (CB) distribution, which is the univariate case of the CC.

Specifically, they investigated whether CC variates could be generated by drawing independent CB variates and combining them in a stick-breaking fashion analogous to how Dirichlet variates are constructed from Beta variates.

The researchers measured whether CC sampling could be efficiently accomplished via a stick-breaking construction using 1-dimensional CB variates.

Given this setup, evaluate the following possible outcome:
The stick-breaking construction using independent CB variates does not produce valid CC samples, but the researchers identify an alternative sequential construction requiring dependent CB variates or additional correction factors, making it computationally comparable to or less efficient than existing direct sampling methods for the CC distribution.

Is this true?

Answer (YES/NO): NO